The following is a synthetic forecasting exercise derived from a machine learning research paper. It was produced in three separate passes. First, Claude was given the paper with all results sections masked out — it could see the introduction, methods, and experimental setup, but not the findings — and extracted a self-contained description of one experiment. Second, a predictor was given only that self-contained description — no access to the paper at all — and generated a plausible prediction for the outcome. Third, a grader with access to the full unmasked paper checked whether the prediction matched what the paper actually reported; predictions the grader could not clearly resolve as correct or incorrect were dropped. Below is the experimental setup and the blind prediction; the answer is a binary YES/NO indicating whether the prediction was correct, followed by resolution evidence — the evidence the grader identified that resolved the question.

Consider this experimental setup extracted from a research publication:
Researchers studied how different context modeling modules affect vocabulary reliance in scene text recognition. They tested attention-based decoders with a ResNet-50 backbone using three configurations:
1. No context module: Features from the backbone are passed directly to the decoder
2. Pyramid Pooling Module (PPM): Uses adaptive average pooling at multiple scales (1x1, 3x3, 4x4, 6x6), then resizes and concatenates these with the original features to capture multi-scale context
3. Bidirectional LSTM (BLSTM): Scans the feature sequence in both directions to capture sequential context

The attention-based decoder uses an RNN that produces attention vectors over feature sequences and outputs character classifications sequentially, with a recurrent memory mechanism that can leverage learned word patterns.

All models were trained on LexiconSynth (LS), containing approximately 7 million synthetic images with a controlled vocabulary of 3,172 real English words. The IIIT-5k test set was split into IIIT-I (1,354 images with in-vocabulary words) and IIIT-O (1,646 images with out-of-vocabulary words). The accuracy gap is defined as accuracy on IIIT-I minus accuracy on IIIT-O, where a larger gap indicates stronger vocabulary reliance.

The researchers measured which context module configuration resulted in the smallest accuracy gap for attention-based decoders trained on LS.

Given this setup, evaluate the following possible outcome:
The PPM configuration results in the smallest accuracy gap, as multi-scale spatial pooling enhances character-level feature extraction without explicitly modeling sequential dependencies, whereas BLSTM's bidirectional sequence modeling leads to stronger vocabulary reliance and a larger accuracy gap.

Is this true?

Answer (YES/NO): YES